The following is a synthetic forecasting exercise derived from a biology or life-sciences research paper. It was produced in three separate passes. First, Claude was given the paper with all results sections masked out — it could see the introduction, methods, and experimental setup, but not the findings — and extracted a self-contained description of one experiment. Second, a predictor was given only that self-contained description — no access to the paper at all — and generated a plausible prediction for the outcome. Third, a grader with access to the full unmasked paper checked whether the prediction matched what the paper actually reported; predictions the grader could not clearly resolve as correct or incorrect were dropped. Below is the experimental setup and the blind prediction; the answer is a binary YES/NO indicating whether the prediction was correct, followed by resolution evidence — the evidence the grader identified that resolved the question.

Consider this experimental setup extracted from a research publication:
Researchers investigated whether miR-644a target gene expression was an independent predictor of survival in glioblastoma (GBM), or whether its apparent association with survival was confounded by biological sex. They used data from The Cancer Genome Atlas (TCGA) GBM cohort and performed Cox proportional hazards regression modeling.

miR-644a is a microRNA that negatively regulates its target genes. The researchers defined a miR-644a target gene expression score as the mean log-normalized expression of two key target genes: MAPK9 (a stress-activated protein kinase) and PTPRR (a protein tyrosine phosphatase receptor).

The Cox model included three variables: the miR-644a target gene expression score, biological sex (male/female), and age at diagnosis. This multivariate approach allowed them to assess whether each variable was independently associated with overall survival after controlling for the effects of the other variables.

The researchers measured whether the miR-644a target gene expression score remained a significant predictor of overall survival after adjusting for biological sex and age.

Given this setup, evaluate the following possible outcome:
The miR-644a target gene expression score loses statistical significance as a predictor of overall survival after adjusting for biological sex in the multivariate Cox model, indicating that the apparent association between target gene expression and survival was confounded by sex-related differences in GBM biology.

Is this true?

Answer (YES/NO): NO